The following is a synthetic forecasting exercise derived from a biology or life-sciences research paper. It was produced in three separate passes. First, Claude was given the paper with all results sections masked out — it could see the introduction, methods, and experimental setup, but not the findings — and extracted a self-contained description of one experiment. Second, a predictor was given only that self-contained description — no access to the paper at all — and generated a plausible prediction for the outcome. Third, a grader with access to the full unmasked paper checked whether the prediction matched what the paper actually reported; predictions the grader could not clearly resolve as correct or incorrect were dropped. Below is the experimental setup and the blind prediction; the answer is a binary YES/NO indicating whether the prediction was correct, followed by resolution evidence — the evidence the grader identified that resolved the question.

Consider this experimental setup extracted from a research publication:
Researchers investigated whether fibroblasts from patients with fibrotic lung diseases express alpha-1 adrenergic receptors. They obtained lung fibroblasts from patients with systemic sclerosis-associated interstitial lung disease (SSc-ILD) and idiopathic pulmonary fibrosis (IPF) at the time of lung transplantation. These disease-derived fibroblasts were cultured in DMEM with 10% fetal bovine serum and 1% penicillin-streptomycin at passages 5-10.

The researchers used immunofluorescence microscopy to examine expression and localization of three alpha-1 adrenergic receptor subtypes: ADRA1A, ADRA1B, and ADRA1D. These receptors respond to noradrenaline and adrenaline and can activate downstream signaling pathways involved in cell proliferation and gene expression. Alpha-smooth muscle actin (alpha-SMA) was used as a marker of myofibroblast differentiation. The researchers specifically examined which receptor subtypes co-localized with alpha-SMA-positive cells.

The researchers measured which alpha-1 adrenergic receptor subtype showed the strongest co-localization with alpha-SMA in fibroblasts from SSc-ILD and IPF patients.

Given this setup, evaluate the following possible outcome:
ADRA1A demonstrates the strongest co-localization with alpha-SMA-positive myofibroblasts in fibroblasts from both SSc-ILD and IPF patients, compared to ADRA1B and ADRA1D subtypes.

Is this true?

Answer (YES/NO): NO